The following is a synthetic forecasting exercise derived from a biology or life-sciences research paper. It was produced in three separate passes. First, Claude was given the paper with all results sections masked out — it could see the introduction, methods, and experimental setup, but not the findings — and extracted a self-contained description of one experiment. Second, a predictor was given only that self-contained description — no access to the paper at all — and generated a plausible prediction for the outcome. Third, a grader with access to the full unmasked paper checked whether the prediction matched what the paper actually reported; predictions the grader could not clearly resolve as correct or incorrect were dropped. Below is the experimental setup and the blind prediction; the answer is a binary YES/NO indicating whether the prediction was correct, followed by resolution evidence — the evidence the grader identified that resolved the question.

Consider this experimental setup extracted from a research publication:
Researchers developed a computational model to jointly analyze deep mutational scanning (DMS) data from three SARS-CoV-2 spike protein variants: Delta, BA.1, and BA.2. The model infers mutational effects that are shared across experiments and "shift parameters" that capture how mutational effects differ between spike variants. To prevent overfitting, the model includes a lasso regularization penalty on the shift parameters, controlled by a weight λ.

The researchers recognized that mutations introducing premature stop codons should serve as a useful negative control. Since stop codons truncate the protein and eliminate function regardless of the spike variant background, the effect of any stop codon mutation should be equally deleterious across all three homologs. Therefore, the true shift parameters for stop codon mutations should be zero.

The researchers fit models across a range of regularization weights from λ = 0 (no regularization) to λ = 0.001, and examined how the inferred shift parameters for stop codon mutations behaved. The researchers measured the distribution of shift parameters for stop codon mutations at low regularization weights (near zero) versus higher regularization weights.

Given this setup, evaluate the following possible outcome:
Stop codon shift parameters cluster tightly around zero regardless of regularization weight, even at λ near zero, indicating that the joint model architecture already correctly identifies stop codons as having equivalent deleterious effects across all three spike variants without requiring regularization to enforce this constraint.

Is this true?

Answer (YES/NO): NO